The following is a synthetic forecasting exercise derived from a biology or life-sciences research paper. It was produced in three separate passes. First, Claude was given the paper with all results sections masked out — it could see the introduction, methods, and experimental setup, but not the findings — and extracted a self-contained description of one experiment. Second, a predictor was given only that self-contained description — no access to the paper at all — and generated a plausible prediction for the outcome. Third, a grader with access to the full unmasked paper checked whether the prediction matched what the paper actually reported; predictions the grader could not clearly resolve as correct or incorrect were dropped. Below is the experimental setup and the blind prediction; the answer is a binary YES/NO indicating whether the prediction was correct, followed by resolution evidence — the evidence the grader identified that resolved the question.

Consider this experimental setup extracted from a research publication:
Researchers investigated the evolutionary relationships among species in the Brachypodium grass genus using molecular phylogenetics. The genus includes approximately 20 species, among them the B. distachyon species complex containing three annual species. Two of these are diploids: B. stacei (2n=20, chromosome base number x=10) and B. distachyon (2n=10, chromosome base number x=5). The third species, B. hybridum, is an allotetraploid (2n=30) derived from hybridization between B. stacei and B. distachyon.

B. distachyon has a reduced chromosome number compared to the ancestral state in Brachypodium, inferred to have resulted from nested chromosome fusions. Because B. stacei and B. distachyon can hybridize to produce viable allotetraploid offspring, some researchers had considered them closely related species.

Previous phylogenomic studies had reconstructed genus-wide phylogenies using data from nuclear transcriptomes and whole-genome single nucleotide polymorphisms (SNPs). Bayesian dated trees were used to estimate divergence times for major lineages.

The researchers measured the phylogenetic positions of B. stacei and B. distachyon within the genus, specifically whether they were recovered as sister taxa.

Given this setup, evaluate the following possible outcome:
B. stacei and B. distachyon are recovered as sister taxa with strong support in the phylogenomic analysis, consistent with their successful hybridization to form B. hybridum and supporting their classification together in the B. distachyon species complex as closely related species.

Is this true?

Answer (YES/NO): NO